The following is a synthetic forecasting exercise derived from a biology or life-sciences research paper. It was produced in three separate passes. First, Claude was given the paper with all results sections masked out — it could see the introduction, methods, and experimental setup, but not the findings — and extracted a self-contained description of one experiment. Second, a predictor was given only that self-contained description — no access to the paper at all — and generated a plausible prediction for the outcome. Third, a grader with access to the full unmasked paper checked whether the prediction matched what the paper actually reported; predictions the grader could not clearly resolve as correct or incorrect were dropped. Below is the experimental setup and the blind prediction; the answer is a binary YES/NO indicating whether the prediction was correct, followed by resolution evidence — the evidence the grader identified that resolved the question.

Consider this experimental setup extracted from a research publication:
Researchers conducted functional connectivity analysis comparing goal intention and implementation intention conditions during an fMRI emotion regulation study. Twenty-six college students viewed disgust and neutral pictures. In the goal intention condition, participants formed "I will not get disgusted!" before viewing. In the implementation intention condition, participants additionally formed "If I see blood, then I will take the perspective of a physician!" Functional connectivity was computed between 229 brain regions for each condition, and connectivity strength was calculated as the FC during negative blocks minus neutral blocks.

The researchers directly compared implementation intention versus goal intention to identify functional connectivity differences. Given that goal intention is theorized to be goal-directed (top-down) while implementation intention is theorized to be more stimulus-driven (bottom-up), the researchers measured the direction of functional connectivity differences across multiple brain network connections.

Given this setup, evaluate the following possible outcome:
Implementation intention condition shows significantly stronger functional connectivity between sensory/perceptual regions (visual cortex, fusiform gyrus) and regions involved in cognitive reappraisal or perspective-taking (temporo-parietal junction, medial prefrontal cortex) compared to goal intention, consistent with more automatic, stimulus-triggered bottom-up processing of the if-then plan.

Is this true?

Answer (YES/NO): NO